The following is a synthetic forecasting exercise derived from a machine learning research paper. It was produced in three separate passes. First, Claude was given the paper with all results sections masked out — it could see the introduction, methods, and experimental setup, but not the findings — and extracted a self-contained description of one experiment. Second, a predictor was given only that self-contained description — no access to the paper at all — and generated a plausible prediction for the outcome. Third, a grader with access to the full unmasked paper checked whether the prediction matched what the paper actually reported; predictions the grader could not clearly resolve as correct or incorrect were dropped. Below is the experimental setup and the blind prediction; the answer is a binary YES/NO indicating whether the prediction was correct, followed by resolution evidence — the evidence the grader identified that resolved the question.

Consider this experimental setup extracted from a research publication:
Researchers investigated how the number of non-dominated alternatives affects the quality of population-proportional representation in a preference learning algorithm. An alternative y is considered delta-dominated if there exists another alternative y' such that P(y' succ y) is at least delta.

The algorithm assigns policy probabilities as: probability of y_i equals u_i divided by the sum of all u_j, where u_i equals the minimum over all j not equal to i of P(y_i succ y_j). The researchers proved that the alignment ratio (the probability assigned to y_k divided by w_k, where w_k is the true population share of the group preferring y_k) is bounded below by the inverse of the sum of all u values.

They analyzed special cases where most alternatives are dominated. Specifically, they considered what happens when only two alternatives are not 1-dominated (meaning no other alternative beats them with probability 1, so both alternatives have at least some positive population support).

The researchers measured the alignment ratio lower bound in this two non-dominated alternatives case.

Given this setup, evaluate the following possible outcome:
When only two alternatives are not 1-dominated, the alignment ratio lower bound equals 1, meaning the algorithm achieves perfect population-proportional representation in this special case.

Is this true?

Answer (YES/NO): YES